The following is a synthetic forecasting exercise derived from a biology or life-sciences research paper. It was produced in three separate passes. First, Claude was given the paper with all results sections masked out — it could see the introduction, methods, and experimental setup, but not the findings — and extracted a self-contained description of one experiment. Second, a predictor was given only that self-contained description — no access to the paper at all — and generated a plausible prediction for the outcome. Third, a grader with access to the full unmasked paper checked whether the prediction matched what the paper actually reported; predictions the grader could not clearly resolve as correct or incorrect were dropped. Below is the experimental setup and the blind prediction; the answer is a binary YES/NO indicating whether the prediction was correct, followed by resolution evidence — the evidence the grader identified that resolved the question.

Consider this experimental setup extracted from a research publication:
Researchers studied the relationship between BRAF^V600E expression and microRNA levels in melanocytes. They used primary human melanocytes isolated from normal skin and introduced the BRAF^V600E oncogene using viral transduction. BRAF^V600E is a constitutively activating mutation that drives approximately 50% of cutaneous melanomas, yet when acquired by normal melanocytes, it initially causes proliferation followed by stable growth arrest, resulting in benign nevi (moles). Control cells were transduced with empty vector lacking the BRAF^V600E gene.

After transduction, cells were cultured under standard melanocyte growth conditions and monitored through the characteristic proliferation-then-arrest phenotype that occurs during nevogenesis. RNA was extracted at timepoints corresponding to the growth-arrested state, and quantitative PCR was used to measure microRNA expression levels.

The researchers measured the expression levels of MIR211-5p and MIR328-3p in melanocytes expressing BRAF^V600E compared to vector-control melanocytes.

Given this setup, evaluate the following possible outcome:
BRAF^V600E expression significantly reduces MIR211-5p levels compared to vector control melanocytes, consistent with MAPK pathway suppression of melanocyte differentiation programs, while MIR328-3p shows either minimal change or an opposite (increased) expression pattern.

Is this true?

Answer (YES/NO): NO